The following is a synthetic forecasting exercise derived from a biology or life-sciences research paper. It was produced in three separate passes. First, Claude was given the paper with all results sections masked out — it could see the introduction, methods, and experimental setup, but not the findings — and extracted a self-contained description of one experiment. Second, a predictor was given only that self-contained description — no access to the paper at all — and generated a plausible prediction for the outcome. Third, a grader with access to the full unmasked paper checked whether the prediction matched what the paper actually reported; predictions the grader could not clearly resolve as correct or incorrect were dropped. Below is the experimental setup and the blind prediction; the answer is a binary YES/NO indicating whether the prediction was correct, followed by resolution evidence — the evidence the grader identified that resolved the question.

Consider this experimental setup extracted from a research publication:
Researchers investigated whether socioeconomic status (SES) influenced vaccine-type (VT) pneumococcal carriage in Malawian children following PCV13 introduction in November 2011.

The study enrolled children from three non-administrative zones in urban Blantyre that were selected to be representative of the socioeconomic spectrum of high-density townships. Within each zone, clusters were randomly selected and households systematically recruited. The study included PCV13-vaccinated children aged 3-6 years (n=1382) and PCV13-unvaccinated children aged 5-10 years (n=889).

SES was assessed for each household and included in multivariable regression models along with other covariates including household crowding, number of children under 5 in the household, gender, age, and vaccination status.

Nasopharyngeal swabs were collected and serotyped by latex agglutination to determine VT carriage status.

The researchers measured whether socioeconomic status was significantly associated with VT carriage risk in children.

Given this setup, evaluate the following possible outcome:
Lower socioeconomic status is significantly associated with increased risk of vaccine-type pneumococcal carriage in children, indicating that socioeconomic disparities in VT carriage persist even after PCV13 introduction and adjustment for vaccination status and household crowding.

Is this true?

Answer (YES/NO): NO